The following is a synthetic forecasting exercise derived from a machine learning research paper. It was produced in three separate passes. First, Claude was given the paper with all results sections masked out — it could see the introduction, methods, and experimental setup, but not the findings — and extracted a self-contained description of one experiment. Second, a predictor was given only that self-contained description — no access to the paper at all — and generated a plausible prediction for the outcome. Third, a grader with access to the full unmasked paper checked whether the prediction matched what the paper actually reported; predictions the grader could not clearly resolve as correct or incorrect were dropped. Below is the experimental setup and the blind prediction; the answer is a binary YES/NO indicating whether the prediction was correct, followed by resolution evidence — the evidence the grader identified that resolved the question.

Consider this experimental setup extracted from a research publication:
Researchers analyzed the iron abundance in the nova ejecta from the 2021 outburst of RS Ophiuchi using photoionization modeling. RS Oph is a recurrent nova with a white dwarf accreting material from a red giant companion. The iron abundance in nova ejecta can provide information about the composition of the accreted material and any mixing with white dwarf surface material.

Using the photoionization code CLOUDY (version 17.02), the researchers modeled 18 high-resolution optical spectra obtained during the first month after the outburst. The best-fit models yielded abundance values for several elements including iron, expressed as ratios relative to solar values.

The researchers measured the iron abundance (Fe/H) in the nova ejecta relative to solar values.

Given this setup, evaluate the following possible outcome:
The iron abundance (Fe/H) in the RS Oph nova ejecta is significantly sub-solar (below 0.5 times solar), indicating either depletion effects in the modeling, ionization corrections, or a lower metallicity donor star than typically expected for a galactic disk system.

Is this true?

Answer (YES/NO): NO